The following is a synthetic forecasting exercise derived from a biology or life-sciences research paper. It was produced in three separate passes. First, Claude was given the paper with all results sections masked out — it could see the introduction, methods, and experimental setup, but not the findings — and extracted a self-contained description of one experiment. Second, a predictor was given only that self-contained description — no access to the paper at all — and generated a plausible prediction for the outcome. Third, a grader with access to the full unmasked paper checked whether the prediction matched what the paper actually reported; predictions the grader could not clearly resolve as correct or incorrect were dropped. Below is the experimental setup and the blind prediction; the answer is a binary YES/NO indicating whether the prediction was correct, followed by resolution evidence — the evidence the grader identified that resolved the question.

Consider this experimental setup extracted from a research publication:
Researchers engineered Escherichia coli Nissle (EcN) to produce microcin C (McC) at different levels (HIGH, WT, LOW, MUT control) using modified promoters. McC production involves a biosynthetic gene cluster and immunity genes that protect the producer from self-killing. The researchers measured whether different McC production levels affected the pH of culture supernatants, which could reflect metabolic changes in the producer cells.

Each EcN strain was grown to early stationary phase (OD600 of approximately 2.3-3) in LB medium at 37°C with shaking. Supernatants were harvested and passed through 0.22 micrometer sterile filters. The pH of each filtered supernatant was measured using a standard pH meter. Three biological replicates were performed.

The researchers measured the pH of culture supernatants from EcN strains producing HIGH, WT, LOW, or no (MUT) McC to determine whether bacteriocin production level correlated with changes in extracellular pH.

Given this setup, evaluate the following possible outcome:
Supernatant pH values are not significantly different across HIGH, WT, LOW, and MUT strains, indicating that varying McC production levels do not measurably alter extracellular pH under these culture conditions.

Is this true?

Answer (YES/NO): YES